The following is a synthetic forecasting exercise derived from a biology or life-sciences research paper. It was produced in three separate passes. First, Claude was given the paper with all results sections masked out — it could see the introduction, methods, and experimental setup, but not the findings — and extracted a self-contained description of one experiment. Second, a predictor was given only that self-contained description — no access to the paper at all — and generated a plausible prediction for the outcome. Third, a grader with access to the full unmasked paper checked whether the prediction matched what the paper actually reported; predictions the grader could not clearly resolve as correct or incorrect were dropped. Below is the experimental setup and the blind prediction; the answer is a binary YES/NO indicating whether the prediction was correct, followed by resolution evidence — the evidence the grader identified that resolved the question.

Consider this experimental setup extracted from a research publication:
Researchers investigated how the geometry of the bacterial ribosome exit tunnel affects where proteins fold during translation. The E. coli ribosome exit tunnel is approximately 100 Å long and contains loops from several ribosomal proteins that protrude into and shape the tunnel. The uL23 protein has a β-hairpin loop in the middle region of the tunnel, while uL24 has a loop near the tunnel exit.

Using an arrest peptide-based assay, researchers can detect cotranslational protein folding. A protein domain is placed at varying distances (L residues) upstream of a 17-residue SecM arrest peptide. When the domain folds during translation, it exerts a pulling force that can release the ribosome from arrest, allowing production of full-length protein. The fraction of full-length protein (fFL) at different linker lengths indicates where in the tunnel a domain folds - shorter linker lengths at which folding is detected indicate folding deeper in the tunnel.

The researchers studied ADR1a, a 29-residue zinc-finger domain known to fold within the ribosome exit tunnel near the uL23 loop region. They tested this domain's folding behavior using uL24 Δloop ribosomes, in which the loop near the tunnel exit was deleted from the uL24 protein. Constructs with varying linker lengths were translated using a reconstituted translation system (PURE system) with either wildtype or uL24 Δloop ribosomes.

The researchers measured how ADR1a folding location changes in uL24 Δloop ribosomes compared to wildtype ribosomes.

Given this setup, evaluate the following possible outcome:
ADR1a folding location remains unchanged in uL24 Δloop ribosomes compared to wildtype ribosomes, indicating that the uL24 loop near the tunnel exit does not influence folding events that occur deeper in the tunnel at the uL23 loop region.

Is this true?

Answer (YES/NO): YES